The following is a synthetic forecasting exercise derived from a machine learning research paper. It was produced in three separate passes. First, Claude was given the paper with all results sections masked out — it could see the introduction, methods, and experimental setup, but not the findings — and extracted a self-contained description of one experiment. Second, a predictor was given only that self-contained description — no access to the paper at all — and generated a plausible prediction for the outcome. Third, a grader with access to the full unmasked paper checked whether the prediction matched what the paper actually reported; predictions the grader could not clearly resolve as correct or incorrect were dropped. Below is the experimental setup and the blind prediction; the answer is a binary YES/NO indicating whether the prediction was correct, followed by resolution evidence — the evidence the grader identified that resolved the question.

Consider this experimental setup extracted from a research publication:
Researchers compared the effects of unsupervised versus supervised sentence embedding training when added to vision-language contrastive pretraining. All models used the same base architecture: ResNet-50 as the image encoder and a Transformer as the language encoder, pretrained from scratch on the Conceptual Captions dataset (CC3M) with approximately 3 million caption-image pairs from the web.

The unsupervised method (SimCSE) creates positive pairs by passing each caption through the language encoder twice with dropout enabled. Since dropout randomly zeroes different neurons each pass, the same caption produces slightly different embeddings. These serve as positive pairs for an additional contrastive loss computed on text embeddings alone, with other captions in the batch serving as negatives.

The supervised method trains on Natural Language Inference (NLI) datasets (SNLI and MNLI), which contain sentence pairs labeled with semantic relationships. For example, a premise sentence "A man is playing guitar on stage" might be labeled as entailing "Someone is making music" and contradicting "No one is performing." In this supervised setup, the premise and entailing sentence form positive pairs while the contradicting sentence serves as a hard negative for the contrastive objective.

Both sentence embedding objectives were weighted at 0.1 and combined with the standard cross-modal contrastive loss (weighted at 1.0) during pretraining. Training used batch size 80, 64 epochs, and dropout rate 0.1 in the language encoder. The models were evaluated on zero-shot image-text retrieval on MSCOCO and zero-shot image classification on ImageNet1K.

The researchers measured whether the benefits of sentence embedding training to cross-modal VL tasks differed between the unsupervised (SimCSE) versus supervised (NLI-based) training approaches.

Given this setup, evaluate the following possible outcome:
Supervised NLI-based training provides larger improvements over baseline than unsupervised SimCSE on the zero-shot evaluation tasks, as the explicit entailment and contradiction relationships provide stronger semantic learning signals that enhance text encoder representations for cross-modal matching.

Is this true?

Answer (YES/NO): NO